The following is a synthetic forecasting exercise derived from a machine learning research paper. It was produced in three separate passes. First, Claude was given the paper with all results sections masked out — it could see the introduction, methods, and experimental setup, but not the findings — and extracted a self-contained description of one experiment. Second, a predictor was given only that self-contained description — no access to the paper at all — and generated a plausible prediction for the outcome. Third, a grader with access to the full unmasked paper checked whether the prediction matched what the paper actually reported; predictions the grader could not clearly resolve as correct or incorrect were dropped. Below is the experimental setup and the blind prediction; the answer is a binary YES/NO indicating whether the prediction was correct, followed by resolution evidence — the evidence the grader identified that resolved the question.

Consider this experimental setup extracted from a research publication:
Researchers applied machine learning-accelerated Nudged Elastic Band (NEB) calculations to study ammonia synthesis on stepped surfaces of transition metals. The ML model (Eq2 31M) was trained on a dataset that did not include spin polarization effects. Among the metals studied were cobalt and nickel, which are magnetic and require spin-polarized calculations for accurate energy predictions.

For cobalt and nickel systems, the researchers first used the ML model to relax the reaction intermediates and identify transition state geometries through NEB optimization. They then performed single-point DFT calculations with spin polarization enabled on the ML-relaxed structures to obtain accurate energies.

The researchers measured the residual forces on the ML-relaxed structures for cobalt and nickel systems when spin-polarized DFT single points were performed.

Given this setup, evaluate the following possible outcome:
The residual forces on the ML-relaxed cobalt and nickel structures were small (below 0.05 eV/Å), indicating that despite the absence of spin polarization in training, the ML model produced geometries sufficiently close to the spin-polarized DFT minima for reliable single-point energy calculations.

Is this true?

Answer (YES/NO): NO